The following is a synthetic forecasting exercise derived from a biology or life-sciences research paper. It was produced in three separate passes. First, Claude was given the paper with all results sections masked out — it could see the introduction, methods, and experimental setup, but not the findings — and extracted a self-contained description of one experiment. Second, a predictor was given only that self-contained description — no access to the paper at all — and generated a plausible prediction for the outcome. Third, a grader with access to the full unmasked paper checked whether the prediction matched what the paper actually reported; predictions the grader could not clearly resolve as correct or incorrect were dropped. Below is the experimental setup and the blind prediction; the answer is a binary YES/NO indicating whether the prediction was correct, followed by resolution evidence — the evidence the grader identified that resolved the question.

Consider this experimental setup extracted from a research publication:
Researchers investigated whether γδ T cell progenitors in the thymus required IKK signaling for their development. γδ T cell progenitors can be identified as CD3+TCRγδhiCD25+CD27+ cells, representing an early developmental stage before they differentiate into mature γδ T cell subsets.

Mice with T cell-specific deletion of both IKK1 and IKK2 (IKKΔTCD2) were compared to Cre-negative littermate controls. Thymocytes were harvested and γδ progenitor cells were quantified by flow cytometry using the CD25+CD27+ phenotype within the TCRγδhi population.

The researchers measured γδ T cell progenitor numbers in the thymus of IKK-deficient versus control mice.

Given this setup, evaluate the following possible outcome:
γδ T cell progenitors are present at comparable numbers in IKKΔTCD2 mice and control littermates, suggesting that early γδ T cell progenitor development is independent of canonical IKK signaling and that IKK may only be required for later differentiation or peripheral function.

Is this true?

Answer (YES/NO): YES